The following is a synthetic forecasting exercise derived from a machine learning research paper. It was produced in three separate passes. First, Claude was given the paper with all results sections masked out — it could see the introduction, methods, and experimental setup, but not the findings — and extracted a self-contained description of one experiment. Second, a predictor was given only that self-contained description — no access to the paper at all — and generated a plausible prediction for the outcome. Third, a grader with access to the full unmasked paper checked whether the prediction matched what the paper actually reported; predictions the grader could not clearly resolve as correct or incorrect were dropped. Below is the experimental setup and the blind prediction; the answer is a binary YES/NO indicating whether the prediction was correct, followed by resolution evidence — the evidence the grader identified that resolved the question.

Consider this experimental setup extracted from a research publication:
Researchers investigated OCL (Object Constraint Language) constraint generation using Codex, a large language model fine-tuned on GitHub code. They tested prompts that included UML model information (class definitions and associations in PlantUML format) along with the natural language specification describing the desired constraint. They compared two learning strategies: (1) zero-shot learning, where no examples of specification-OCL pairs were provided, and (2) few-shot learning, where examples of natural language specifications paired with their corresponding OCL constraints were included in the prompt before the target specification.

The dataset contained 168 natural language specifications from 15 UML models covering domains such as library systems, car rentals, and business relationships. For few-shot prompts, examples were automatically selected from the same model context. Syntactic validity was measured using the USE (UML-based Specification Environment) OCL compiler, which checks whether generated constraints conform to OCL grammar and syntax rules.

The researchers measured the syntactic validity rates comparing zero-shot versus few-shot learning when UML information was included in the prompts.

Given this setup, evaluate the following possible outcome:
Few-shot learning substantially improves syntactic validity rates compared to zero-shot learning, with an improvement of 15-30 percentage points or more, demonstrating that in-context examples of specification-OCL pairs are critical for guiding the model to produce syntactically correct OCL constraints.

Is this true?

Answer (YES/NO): NO